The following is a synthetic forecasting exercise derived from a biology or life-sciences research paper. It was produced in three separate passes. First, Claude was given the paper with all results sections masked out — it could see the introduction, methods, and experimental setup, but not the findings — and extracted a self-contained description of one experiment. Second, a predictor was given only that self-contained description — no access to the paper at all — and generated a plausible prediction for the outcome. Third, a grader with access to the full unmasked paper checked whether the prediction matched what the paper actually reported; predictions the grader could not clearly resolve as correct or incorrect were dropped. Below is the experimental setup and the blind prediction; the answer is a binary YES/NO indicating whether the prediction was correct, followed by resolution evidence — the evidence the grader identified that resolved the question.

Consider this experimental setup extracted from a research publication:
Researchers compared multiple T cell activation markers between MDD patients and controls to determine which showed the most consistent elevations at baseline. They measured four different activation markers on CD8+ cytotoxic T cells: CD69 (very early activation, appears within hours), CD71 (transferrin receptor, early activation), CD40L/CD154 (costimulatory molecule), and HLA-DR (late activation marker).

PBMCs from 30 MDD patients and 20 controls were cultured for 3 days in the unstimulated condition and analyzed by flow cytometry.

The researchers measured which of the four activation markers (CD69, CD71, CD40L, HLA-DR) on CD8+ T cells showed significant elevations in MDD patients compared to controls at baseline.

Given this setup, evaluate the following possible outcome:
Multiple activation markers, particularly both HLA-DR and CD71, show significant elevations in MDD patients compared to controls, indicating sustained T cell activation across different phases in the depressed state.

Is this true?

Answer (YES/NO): NO